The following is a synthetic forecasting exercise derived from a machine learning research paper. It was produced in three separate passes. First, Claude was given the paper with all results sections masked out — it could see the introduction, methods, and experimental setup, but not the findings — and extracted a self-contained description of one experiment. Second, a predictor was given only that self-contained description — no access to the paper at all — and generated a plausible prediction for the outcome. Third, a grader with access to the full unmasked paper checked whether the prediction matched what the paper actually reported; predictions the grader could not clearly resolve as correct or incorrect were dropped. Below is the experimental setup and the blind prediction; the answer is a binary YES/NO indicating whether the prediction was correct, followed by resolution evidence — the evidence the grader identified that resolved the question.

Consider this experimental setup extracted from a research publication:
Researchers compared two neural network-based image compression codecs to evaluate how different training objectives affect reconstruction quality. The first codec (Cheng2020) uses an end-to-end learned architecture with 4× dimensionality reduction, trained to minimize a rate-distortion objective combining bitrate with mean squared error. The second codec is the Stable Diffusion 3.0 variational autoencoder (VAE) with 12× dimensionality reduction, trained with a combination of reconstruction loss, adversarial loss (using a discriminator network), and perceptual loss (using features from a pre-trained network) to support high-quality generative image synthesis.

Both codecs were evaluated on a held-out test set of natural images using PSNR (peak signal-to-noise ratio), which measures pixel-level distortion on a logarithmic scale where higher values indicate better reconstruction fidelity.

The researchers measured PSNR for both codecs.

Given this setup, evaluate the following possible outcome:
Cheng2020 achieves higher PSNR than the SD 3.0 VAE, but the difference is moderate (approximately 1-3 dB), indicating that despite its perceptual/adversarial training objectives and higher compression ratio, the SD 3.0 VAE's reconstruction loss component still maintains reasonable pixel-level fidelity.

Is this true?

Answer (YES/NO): NO